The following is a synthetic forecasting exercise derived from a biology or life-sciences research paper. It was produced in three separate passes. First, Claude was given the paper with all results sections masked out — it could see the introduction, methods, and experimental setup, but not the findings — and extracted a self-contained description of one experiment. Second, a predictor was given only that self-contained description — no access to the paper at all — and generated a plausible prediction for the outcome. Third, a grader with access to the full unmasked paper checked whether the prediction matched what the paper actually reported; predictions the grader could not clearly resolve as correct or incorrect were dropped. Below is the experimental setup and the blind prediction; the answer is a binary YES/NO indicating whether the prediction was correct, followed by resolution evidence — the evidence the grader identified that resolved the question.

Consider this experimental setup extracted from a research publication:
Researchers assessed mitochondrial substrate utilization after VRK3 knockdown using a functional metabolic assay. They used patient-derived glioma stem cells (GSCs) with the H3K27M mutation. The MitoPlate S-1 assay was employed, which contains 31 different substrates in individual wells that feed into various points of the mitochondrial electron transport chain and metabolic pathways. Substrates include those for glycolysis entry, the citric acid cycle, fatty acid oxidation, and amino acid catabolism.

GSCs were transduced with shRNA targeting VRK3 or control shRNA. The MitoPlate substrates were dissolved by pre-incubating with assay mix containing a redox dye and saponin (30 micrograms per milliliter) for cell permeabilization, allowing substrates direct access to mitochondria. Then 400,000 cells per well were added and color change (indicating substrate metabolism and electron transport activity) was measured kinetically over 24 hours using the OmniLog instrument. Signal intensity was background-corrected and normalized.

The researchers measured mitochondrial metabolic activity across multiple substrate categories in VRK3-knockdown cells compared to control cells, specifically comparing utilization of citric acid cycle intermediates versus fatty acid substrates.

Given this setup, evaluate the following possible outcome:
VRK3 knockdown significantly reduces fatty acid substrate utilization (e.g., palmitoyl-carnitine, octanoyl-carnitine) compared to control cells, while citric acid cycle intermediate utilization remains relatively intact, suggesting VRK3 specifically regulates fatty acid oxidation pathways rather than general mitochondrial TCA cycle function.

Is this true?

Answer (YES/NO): NO